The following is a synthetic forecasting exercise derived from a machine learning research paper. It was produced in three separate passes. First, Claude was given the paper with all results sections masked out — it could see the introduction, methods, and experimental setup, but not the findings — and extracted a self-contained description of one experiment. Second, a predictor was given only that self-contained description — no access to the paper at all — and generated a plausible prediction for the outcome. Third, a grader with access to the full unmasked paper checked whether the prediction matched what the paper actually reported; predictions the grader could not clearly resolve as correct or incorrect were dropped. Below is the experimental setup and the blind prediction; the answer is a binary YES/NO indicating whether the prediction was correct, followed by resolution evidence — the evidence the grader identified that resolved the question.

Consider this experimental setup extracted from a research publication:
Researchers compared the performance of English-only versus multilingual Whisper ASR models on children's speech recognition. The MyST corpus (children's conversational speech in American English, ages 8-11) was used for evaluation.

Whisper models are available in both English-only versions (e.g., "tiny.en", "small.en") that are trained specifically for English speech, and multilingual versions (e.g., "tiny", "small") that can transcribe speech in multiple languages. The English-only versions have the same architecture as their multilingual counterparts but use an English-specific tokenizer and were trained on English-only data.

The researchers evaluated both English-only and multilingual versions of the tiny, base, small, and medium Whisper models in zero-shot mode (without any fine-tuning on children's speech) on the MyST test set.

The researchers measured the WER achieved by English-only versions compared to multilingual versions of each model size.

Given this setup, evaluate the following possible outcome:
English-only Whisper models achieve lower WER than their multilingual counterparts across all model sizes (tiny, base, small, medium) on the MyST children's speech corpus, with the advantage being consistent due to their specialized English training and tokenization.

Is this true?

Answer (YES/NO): NO